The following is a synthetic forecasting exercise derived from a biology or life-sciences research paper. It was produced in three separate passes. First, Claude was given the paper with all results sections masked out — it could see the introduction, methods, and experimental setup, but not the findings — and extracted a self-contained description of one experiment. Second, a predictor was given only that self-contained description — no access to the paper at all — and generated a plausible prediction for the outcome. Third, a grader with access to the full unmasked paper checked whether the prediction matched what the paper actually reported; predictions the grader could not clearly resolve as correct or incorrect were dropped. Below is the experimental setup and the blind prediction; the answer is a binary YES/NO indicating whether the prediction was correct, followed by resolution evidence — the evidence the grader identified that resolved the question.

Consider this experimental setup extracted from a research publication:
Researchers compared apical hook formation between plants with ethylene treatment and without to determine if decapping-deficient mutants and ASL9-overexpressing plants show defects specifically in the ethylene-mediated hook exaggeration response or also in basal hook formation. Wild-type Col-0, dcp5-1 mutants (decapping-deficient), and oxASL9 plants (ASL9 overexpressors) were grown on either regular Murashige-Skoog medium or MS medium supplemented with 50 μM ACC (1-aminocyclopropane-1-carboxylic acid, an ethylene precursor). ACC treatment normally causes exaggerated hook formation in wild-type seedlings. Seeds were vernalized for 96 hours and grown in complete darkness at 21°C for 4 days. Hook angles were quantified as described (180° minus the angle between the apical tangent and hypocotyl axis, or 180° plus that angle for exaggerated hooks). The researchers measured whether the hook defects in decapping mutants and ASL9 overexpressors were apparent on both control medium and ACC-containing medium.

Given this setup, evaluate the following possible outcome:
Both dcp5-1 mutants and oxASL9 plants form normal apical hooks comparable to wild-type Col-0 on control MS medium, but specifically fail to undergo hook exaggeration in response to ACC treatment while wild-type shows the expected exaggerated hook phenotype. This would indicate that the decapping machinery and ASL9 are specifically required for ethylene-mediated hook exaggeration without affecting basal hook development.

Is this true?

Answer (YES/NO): NO